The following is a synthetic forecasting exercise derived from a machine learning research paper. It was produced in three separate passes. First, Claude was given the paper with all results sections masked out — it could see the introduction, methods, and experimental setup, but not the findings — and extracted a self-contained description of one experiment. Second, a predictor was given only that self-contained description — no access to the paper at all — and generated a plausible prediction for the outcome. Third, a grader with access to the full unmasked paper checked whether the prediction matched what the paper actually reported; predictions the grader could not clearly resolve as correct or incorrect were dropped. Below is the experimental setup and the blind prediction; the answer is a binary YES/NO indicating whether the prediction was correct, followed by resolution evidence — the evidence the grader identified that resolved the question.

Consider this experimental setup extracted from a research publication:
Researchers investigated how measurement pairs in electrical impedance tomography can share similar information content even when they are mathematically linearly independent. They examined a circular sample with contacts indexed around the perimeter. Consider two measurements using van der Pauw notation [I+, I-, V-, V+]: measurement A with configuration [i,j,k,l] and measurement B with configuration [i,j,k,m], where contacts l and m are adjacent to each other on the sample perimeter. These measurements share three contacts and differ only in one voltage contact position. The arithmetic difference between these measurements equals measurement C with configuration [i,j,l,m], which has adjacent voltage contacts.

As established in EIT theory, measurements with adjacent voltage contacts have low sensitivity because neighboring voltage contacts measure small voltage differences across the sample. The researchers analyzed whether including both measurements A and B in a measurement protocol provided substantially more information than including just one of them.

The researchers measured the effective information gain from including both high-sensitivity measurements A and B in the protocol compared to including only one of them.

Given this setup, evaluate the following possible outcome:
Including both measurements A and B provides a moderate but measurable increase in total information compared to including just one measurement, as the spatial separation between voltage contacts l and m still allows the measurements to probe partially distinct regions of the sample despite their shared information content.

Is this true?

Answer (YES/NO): NO